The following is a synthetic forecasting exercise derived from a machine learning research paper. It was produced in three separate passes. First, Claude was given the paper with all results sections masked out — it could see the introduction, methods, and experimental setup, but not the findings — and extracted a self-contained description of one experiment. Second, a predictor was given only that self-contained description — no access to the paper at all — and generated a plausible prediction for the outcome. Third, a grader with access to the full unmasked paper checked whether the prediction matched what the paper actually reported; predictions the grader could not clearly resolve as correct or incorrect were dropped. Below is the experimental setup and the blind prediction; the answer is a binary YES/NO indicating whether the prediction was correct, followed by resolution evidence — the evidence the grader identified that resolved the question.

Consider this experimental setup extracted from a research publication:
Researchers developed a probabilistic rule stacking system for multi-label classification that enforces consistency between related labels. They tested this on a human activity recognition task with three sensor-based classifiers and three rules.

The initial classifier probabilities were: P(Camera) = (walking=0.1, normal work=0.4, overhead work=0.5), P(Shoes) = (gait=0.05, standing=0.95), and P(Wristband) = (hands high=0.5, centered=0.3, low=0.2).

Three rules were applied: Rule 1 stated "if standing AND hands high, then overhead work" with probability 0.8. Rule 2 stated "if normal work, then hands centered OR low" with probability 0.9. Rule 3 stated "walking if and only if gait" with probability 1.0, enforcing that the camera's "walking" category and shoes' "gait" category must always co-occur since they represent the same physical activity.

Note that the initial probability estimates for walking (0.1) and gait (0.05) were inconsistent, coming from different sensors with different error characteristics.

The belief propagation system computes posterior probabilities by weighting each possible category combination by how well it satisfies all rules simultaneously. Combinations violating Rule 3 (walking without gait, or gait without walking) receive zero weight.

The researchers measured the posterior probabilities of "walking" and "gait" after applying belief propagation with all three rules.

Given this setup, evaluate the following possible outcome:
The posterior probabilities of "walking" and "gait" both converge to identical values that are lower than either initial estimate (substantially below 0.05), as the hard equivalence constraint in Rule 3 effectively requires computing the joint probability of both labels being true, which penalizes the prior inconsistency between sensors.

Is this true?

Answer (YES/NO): YES